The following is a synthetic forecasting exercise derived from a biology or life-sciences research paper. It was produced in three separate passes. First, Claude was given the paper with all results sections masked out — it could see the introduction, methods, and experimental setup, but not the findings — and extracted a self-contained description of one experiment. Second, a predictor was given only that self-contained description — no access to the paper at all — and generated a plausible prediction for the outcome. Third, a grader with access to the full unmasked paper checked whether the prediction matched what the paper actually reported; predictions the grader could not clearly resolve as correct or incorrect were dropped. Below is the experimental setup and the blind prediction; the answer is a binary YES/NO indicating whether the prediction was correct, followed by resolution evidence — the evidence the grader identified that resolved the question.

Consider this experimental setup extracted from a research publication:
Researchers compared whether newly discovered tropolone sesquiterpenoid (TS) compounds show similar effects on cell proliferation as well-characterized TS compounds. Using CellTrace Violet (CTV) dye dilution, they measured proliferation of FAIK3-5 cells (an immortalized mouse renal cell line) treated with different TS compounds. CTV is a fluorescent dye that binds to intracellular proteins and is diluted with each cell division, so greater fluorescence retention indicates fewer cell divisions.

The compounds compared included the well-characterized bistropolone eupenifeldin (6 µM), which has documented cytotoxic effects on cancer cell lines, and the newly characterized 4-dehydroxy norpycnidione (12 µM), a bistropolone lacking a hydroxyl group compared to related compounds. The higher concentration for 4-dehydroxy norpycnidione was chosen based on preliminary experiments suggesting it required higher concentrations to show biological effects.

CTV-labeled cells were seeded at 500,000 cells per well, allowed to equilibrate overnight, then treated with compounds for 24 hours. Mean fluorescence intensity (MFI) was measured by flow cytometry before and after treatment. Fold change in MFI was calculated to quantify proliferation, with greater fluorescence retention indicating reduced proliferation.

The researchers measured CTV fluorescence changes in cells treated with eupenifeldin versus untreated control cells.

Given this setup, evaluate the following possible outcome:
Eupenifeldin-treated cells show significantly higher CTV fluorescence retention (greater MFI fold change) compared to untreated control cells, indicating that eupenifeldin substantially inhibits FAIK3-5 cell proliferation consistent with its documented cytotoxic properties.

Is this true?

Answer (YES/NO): YES